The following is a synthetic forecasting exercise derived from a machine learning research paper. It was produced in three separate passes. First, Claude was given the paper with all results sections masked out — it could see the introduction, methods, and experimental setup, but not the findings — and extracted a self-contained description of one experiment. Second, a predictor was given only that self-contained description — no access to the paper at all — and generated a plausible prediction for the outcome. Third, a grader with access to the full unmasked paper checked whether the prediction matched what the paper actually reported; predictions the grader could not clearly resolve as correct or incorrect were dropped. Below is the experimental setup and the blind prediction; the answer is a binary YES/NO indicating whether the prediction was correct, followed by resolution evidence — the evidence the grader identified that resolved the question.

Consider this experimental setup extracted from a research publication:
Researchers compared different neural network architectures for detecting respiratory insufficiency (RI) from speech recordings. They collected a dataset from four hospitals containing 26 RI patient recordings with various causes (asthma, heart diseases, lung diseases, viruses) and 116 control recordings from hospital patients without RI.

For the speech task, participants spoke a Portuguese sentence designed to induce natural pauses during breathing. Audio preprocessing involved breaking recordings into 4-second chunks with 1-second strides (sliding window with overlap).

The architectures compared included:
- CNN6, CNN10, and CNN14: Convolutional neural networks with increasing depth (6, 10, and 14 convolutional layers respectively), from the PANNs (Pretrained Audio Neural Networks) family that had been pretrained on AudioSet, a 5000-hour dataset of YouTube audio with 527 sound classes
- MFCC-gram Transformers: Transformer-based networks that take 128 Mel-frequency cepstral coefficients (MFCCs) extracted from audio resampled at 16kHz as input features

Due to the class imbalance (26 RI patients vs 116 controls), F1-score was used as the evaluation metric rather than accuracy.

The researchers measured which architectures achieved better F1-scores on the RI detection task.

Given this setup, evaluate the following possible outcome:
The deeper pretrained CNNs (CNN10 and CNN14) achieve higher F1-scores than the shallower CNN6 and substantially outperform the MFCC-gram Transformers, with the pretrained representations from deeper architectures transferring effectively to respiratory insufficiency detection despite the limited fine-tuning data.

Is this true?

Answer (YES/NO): NO